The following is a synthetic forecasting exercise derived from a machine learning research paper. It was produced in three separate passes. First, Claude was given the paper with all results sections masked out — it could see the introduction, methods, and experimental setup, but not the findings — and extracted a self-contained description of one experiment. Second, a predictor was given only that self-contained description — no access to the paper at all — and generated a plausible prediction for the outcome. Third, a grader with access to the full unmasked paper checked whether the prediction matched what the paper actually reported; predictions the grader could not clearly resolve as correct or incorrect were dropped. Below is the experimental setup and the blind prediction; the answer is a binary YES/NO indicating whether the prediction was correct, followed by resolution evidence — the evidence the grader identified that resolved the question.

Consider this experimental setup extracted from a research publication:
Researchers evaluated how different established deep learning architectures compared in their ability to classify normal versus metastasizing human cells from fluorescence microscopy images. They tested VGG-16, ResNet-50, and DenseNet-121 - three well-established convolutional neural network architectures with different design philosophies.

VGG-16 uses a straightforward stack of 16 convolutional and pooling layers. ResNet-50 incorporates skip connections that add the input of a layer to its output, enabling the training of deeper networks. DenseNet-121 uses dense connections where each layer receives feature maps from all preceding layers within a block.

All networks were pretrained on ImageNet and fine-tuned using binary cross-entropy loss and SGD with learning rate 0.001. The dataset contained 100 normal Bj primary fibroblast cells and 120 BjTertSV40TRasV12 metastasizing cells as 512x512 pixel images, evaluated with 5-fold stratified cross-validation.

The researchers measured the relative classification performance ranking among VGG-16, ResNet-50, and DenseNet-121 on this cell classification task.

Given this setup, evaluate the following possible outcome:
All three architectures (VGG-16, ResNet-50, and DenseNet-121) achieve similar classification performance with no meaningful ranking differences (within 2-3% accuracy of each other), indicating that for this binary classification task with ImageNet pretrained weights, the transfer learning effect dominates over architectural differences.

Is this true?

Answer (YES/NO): NO